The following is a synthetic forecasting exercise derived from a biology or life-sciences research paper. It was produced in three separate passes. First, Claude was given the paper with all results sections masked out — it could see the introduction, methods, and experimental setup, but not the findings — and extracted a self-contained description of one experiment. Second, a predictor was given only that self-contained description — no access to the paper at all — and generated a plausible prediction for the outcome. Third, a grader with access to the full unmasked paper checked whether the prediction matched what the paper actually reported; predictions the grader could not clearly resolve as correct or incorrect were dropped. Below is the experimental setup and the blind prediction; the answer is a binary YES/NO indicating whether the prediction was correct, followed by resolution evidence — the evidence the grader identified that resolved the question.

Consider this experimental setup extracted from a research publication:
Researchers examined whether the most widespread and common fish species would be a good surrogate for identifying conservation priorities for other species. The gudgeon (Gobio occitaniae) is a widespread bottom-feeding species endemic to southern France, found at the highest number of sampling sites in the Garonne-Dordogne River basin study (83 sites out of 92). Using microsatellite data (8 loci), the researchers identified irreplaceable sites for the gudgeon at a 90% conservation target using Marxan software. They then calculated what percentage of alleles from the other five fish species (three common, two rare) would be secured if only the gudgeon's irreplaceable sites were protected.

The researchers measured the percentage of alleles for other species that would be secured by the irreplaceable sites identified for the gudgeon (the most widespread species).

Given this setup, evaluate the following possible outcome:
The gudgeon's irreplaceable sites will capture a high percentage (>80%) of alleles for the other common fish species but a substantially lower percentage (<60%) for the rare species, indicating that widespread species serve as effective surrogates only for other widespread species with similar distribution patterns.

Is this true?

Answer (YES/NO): NO